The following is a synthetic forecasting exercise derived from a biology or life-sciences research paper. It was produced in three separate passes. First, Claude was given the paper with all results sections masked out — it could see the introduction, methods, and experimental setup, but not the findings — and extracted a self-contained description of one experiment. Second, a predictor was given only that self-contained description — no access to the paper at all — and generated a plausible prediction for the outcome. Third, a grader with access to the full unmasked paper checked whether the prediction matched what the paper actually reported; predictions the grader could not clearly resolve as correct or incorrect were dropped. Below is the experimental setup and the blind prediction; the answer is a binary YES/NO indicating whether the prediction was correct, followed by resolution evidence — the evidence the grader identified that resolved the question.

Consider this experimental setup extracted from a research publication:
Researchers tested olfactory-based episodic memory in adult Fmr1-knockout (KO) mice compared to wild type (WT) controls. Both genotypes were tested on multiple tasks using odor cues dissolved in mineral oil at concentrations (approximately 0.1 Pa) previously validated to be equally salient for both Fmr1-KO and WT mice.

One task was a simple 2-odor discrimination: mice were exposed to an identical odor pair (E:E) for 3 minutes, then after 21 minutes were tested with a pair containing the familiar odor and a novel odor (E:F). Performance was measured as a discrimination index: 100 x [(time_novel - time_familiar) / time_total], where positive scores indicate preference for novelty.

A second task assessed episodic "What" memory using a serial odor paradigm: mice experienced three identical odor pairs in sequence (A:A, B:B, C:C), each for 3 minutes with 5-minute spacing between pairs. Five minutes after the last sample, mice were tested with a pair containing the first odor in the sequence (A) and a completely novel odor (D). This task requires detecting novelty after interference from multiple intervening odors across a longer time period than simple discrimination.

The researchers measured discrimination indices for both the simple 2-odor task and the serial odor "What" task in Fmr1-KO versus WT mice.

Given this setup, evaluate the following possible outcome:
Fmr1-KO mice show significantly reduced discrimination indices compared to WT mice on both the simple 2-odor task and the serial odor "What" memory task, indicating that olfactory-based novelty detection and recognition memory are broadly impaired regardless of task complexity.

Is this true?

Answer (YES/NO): NO